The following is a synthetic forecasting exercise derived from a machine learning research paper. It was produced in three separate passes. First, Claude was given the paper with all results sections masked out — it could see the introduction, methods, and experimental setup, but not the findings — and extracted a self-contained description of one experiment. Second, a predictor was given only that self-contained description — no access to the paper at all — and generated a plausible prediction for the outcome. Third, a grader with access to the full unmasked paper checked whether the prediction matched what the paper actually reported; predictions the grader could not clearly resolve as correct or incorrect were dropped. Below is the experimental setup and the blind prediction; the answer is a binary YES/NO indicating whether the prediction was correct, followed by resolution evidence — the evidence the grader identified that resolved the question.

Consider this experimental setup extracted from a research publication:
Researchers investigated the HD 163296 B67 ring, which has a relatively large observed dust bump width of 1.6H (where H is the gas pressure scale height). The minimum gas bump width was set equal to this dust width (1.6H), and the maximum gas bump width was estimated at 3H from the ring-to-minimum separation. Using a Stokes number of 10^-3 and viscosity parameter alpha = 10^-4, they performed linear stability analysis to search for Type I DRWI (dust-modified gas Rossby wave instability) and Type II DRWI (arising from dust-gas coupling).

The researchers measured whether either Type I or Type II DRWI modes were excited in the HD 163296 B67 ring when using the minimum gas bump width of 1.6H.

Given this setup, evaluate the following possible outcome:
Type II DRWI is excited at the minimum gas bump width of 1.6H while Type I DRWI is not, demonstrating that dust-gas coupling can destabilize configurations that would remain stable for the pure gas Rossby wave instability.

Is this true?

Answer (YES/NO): NO